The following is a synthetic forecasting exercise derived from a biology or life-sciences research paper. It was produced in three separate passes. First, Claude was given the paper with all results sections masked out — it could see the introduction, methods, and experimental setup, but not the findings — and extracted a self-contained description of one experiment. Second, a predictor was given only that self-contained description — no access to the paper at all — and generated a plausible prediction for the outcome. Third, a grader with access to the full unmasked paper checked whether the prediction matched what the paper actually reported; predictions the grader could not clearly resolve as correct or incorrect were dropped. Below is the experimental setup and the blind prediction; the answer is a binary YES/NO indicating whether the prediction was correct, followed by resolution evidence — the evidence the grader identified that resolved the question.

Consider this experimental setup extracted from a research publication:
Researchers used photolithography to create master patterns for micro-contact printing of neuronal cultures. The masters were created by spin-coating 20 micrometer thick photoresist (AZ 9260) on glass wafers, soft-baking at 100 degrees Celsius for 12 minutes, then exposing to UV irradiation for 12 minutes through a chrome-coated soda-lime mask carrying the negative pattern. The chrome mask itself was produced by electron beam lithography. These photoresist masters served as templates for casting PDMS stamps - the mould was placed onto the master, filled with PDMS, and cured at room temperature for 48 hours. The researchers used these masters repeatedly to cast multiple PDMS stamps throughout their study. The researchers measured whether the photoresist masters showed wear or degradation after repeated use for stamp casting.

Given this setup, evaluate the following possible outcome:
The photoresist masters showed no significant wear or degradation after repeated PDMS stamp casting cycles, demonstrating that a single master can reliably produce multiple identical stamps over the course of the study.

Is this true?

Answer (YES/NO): YES